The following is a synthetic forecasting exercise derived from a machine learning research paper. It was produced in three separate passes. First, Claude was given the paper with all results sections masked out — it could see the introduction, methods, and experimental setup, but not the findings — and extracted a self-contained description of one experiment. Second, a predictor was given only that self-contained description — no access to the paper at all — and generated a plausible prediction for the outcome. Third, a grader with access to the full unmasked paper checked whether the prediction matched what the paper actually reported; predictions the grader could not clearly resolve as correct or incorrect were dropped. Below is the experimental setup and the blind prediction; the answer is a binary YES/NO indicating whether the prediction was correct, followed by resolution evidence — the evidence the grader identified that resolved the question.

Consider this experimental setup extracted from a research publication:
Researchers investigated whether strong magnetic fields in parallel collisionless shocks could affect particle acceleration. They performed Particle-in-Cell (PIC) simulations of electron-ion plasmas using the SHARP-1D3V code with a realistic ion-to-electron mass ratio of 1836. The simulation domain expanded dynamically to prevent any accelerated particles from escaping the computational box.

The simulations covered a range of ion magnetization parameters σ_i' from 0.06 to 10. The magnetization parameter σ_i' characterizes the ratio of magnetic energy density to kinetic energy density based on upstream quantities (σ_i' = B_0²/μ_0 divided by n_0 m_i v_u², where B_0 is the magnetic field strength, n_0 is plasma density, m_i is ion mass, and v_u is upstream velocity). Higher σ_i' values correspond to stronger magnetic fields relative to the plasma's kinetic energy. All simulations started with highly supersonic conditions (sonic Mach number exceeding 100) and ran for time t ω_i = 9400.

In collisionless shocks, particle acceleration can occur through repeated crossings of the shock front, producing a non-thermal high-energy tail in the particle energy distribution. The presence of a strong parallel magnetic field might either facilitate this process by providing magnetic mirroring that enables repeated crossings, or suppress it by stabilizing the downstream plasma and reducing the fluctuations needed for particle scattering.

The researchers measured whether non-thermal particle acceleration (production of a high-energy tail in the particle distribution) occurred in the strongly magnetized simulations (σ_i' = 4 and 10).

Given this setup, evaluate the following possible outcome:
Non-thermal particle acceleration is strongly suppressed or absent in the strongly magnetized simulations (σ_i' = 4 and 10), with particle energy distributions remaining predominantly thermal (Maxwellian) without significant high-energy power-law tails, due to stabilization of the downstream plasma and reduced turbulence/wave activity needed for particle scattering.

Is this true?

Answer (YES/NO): YES